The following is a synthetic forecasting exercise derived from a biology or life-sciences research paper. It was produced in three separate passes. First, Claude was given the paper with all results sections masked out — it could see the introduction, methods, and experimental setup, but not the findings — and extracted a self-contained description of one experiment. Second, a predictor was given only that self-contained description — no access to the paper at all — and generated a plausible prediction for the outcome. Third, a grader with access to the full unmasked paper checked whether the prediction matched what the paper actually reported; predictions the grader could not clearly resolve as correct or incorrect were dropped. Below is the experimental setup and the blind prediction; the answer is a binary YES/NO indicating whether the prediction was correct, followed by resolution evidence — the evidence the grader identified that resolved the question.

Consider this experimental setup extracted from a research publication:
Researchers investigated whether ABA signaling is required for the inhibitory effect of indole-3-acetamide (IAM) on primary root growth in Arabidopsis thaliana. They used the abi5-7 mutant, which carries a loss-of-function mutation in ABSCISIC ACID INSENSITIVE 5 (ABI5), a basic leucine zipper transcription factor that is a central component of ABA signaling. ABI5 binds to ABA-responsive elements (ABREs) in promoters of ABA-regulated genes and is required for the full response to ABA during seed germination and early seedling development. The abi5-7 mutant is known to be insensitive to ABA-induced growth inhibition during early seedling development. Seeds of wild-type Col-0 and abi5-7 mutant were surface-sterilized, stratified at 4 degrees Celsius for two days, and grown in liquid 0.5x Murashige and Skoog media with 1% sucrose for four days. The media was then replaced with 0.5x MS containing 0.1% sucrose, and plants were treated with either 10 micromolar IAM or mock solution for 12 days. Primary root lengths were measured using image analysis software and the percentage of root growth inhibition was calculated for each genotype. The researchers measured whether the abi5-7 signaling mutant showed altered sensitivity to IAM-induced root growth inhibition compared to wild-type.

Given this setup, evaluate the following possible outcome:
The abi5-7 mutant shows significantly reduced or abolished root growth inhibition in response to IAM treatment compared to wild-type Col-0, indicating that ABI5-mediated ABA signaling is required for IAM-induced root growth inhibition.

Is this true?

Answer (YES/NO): YES